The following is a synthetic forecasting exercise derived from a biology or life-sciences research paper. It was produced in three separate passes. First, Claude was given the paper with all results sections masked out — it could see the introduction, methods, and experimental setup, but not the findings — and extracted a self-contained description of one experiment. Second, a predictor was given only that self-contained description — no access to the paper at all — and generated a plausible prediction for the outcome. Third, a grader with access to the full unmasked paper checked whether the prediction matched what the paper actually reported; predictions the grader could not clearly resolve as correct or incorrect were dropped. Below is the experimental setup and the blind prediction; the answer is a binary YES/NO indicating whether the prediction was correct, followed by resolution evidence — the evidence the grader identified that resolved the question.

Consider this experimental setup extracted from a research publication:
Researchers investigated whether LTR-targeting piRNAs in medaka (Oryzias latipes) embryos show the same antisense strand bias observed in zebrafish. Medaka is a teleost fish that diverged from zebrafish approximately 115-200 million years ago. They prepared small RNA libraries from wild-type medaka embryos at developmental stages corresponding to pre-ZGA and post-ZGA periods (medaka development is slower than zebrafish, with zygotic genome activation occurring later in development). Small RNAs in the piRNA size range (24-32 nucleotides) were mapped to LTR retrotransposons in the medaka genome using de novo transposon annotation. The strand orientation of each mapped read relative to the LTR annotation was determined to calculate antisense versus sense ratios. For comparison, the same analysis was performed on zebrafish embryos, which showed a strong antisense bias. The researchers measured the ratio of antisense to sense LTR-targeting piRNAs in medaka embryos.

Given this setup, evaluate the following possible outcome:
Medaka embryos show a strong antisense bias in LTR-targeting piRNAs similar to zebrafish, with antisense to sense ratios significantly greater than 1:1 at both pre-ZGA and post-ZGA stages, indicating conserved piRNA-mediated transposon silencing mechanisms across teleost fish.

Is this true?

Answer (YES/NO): NO